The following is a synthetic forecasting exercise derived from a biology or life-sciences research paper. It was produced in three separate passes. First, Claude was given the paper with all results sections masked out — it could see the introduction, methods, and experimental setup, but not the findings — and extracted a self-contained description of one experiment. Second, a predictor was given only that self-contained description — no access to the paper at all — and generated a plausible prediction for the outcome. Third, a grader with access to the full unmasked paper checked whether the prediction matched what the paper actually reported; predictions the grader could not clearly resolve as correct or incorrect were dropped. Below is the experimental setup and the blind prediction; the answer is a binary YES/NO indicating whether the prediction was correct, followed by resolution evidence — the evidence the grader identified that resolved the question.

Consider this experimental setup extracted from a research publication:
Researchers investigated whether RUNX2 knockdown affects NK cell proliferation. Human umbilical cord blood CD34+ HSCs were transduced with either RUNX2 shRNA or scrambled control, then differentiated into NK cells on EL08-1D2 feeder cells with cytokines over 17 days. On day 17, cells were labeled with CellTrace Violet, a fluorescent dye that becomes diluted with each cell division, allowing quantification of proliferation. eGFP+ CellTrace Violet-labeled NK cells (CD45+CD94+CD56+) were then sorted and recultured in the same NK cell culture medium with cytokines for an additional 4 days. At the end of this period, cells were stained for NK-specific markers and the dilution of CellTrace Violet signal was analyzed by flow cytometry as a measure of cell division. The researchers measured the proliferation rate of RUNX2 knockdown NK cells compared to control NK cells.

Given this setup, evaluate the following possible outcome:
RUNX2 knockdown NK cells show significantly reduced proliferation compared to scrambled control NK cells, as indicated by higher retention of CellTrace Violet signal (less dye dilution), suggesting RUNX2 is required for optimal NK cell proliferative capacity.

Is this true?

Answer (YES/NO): NO